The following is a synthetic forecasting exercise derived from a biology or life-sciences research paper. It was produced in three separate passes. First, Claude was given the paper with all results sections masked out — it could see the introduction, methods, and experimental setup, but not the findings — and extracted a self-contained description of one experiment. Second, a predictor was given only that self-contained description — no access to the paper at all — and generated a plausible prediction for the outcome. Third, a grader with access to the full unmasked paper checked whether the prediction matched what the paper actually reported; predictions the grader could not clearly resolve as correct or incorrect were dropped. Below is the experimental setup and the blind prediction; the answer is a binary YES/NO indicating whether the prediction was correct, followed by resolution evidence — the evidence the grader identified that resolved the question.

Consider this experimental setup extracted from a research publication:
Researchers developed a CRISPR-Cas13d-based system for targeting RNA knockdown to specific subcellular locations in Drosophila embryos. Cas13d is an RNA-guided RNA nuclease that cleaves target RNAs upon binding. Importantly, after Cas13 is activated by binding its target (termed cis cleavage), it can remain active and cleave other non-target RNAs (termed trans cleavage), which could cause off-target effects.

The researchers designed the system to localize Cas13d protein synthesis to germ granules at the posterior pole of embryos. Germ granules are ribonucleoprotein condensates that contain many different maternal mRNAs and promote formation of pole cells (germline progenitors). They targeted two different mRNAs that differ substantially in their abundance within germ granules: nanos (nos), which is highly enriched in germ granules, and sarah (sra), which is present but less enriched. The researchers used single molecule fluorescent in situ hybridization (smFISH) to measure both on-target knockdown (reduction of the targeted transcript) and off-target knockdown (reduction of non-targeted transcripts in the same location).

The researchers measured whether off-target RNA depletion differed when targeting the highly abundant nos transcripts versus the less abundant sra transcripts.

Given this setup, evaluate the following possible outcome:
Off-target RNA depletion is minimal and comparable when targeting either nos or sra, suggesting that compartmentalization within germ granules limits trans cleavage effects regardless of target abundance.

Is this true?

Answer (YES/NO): NO